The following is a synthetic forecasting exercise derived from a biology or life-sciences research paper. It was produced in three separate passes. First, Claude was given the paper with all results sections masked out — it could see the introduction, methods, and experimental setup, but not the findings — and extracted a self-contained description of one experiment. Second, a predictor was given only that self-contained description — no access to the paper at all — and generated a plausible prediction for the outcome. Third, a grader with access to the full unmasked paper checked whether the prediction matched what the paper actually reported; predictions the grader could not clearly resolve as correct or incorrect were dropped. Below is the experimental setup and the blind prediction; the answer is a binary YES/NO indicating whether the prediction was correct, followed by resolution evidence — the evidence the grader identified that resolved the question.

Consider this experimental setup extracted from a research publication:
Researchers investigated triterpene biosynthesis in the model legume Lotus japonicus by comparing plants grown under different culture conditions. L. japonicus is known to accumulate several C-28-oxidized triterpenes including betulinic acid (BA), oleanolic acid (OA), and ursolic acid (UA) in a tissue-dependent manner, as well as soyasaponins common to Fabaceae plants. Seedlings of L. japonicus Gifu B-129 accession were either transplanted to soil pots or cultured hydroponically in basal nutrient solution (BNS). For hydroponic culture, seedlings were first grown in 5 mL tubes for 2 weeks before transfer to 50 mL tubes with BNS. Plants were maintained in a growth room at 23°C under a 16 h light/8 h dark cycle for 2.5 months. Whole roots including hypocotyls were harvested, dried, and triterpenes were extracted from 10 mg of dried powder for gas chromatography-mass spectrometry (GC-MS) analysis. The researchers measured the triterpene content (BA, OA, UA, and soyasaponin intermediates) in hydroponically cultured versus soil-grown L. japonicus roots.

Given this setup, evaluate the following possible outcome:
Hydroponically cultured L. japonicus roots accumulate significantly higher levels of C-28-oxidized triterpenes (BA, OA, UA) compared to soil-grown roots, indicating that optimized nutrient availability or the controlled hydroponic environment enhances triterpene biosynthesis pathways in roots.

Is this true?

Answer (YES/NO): NO